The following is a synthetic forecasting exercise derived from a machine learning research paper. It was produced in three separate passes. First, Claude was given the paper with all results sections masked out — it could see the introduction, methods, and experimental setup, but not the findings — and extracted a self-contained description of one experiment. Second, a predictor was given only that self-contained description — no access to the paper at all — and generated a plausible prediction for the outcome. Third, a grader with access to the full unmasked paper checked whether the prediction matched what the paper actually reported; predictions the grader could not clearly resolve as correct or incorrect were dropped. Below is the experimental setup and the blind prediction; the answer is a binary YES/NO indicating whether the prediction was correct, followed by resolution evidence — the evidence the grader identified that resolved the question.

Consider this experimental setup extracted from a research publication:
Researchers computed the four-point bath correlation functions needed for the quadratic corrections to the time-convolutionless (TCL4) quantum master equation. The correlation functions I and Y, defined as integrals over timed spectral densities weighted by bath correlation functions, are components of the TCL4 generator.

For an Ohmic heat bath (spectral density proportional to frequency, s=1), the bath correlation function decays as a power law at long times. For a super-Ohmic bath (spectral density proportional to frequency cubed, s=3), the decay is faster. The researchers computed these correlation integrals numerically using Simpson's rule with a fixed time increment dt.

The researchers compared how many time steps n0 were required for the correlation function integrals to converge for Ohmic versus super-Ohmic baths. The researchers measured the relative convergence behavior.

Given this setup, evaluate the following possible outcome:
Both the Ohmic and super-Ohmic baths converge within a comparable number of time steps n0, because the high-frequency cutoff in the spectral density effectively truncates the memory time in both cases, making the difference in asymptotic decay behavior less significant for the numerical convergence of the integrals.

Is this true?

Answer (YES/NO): NO